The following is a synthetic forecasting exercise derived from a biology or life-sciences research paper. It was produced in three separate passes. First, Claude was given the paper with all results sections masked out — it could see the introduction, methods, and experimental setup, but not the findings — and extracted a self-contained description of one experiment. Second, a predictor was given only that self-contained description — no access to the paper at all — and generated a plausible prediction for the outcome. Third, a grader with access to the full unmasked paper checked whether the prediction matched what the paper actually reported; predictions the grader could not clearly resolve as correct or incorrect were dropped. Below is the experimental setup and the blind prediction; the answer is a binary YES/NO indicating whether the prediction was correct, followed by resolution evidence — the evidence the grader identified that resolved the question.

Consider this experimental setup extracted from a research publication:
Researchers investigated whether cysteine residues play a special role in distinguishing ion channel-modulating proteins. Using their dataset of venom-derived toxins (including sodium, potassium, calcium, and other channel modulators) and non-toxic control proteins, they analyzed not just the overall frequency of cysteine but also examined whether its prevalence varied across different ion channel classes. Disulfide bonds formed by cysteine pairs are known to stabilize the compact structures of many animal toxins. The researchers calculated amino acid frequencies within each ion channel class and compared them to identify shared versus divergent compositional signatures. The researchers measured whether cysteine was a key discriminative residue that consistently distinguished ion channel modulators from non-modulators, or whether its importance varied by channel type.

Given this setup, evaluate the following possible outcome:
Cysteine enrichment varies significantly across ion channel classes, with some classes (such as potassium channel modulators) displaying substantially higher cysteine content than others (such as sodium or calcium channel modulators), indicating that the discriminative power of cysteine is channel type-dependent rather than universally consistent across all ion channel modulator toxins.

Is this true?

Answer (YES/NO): NO